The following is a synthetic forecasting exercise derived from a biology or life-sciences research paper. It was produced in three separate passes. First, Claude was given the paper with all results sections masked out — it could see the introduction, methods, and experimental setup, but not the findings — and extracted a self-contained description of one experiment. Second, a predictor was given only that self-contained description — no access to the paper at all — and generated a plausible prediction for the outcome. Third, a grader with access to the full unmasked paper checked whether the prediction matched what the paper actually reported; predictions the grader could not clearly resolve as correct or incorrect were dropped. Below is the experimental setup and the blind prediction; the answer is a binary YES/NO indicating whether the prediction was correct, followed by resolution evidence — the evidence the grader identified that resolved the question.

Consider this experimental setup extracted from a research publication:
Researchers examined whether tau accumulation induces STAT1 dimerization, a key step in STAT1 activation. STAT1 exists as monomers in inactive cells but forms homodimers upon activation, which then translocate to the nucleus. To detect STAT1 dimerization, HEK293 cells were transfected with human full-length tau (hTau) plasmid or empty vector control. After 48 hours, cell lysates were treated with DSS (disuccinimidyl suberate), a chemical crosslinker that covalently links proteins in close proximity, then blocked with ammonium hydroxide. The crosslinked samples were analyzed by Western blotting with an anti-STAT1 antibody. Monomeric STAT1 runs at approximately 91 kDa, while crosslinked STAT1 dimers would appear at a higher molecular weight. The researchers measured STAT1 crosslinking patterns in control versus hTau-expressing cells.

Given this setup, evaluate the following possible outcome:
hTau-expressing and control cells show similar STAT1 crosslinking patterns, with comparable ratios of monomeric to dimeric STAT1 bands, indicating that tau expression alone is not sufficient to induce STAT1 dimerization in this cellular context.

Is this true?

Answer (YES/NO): NO